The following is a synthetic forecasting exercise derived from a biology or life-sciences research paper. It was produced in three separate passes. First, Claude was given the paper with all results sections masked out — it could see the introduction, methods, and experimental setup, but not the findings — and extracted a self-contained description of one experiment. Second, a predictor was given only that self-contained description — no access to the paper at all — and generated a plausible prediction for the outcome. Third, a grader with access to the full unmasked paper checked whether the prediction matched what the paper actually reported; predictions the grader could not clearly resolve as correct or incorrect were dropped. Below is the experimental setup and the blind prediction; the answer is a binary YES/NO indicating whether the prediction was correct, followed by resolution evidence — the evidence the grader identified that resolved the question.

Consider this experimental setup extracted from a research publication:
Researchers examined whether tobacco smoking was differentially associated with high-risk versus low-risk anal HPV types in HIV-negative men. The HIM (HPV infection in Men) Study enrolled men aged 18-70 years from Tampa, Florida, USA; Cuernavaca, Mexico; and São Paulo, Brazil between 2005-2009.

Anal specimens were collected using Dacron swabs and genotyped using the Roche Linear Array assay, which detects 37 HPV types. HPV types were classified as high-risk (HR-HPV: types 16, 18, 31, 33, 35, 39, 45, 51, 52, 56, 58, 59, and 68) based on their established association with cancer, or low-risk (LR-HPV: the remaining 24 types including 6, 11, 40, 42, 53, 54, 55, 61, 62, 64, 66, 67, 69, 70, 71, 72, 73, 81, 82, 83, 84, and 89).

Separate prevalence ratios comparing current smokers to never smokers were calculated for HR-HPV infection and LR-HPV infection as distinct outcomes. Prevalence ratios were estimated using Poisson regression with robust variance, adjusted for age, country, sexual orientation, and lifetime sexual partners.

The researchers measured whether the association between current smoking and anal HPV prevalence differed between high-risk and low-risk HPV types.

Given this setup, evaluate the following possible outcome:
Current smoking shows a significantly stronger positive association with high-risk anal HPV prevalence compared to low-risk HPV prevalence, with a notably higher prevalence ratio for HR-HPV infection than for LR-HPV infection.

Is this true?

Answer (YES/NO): NO